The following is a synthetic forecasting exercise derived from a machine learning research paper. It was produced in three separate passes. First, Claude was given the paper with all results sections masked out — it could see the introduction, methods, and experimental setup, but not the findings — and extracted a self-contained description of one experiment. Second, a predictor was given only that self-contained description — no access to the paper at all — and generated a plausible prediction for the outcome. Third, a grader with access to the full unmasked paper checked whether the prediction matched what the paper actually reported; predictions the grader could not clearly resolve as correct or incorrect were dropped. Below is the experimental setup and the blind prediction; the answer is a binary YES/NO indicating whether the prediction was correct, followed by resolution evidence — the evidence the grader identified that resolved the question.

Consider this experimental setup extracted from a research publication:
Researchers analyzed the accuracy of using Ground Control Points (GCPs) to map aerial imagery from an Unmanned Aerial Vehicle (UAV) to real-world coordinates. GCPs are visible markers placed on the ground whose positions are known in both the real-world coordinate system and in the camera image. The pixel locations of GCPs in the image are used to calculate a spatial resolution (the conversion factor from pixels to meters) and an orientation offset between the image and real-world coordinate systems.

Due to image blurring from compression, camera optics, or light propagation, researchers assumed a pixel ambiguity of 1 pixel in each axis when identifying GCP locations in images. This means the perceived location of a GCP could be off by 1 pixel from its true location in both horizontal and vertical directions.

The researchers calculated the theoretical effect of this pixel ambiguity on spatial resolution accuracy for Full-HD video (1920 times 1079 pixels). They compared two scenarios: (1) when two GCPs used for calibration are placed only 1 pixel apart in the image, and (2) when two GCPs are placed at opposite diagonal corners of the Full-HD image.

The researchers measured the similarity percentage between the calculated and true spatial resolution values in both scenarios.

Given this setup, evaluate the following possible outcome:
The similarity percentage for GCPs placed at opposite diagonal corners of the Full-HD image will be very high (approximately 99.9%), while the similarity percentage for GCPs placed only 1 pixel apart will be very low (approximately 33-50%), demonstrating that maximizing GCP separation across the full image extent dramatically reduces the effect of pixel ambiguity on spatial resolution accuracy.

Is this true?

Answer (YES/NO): NO